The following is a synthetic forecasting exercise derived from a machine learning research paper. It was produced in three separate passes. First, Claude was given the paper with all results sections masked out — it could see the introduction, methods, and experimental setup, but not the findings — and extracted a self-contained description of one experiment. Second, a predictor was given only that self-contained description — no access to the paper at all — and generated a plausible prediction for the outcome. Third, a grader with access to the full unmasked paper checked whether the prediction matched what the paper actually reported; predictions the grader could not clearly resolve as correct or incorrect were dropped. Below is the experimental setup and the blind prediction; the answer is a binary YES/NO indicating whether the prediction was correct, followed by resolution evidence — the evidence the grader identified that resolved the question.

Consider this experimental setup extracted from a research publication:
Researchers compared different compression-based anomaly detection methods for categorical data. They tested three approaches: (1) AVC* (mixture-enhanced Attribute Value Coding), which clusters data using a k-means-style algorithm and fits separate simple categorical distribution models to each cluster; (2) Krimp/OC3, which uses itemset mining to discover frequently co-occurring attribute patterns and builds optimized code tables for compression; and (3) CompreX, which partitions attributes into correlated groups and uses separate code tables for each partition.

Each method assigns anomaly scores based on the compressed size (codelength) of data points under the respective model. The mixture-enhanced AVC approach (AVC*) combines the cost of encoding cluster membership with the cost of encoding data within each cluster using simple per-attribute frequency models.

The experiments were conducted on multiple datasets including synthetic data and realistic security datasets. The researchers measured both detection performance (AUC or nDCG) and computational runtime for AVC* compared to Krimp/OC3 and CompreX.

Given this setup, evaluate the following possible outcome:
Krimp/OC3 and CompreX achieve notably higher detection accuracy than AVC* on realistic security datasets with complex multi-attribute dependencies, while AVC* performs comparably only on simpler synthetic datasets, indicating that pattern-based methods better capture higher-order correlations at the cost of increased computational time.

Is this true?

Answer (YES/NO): NO